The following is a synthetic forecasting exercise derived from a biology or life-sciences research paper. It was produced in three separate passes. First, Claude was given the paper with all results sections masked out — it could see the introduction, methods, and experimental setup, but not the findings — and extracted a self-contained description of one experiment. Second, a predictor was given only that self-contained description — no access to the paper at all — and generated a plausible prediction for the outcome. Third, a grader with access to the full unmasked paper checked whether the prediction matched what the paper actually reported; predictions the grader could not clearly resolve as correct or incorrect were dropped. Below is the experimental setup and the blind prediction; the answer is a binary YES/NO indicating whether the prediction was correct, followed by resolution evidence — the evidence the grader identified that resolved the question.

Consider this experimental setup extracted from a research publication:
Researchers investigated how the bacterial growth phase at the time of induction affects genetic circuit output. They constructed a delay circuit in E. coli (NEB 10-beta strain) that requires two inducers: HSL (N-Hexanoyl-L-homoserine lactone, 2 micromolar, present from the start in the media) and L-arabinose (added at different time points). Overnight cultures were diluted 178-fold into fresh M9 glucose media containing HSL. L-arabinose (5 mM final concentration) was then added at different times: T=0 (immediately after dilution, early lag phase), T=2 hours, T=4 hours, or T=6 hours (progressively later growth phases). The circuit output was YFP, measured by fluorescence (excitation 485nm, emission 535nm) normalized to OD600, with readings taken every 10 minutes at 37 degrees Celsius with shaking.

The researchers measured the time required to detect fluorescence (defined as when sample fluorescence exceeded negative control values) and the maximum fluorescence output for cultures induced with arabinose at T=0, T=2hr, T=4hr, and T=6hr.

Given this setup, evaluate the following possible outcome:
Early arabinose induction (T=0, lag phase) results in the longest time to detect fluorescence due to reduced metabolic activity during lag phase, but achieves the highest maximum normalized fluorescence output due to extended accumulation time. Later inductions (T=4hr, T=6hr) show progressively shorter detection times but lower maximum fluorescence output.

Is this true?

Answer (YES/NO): NO